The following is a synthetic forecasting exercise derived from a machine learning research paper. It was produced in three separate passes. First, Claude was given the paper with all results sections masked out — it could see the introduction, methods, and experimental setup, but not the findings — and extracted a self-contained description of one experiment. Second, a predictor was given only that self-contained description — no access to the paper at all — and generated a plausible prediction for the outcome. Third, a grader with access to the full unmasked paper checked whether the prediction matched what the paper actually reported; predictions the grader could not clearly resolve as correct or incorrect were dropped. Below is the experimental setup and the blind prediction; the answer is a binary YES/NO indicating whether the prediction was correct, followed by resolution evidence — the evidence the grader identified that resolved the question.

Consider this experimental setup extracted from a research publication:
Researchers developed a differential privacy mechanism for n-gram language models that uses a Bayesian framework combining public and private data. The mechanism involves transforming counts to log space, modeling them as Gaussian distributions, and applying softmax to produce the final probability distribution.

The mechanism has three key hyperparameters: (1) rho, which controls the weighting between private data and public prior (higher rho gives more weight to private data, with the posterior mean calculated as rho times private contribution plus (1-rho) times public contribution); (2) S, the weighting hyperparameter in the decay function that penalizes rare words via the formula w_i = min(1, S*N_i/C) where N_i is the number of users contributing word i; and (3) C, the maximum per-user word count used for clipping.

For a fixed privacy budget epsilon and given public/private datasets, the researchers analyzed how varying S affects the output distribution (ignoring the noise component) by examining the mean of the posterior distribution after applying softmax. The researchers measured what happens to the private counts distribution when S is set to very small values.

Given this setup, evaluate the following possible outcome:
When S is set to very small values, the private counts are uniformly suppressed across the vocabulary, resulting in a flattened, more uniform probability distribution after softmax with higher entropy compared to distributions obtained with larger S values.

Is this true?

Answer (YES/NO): YES